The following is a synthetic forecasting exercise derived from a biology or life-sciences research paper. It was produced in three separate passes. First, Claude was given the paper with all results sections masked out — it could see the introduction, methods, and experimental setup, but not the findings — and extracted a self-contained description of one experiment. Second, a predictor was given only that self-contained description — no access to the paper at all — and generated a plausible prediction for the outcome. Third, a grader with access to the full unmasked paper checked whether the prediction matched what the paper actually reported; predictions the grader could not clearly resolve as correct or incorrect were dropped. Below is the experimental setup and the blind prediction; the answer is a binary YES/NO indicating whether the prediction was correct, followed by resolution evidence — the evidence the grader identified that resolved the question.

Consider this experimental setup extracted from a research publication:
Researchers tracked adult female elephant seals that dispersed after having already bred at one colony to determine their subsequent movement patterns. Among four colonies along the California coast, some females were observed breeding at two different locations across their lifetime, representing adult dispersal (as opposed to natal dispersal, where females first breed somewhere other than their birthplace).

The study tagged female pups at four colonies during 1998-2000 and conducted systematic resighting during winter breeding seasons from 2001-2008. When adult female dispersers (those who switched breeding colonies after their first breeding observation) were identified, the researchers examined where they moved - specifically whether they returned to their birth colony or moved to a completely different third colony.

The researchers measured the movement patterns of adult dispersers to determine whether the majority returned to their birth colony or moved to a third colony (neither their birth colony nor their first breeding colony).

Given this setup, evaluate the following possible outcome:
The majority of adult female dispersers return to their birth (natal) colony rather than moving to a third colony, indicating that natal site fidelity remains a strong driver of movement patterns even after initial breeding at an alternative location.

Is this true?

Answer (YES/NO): YES